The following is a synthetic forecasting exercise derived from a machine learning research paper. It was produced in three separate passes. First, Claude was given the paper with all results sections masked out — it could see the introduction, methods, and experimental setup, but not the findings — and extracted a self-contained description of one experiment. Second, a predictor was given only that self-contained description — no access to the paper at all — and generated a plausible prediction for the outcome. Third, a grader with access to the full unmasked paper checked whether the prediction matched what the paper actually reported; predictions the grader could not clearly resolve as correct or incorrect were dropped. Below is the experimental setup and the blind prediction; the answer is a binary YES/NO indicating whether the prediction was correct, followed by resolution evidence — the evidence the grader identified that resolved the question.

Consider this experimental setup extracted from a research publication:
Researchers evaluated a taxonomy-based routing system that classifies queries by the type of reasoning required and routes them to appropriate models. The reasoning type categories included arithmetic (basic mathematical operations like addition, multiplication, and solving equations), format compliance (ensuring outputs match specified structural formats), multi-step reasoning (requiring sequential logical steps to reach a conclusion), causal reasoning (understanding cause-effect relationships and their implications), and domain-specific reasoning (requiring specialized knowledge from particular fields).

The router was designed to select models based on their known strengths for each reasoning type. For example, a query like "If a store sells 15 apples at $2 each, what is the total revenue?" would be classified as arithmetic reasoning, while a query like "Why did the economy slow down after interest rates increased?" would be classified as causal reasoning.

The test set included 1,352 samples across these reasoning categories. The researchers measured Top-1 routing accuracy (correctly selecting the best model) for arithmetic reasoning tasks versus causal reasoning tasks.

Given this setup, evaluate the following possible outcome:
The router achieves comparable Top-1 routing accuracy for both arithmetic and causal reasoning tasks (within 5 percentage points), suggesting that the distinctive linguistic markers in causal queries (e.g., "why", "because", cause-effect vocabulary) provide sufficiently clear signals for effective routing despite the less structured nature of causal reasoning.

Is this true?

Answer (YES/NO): NO